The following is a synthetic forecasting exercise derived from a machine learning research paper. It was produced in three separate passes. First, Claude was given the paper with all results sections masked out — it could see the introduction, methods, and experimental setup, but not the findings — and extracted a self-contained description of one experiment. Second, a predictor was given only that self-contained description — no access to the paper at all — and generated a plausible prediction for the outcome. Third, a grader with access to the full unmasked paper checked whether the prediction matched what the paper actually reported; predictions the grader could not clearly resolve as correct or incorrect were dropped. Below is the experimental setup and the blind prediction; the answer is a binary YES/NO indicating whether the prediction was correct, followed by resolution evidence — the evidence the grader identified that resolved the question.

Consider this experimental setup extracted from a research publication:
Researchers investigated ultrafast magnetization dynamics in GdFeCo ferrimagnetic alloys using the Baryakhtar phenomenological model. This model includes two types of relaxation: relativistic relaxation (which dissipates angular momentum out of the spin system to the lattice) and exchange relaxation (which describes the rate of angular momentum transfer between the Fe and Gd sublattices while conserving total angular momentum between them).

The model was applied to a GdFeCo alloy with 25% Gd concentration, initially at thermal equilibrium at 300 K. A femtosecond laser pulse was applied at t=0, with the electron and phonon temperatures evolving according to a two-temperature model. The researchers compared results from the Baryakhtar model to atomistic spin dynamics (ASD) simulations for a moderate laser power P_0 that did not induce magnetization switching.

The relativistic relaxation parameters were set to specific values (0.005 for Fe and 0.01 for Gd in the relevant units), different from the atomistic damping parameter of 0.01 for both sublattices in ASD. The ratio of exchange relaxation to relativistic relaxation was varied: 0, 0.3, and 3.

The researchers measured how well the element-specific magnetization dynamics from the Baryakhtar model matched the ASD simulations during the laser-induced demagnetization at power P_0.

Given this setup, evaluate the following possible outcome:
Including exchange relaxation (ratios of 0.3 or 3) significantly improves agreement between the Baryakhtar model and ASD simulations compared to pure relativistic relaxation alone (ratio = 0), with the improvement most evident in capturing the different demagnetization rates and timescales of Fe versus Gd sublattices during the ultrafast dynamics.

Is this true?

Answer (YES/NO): NO